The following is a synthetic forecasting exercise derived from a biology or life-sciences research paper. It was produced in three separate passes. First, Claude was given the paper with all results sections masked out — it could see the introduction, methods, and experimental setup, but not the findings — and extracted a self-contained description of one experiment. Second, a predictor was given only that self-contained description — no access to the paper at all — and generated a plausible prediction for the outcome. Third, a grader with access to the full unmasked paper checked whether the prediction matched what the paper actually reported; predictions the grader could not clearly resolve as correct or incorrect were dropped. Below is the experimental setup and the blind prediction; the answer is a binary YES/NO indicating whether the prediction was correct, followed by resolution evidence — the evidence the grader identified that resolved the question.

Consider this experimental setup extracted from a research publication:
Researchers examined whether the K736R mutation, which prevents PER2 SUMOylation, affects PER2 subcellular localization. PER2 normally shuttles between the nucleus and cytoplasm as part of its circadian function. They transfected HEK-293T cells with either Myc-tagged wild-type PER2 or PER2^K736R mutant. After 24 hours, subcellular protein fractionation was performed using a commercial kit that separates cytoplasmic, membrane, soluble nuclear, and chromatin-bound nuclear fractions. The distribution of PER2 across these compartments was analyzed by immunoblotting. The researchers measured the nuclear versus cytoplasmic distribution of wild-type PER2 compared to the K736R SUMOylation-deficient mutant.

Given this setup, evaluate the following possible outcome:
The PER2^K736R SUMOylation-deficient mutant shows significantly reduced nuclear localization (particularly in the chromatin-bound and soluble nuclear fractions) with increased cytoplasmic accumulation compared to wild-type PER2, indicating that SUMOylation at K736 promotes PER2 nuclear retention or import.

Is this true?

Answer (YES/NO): YES